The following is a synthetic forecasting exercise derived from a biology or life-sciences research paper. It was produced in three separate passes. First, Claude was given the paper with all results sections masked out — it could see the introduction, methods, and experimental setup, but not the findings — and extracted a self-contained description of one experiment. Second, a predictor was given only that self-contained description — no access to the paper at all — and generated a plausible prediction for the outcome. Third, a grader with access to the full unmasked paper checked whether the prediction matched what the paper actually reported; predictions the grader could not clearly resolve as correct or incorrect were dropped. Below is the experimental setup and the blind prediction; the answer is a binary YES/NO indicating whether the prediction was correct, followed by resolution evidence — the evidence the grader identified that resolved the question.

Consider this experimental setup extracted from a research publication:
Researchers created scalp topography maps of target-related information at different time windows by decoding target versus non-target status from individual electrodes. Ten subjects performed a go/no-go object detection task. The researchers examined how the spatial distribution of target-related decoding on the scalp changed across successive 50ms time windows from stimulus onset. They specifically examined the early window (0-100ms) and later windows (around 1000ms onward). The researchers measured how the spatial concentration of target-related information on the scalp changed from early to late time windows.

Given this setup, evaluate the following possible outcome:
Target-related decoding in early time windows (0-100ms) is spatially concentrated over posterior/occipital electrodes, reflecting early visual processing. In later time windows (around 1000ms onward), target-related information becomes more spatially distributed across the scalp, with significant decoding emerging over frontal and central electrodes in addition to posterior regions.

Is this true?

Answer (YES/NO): NO